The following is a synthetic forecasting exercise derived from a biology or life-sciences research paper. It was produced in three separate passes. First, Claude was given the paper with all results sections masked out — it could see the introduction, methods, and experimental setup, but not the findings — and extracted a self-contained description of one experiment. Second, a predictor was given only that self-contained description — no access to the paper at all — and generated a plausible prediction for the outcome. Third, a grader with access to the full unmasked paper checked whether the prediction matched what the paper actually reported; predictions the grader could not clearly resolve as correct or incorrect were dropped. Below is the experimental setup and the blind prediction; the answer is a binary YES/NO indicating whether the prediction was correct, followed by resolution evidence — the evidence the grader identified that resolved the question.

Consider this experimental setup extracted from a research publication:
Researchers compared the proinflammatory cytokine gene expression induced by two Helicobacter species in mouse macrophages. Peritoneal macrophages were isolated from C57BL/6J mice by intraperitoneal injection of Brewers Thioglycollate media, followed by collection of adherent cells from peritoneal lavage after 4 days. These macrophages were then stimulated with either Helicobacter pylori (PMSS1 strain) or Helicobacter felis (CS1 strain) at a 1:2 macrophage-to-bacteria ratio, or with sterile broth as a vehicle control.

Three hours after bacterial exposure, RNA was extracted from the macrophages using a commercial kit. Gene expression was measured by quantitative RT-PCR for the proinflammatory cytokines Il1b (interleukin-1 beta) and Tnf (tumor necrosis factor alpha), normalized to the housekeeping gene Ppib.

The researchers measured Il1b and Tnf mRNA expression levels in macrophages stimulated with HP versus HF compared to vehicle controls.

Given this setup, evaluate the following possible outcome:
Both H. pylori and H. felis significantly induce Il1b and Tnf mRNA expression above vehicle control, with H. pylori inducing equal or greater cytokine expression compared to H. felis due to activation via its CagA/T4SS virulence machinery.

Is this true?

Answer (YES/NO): NO